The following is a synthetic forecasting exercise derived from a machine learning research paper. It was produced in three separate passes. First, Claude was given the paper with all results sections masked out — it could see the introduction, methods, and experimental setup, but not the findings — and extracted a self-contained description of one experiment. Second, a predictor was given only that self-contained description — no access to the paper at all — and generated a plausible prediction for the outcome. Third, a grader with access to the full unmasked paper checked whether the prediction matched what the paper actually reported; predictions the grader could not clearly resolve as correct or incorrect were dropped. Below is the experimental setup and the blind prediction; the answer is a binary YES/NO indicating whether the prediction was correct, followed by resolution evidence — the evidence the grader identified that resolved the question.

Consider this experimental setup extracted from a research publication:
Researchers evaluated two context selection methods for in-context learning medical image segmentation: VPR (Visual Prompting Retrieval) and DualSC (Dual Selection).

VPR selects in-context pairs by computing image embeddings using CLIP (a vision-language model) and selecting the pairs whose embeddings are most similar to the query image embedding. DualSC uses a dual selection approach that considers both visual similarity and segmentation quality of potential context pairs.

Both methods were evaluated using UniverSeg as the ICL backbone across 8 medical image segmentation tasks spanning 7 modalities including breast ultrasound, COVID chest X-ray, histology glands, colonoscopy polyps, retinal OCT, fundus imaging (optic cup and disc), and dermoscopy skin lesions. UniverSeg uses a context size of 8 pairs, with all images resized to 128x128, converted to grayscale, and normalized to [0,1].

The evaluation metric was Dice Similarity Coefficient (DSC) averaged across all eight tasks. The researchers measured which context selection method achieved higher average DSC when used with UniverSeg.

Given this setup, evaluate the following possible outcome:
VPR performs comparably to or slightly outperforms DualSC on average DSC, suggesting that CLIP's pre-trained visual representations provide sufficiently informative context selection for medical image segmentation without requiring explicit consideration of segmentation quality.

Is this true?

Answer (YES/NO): NO